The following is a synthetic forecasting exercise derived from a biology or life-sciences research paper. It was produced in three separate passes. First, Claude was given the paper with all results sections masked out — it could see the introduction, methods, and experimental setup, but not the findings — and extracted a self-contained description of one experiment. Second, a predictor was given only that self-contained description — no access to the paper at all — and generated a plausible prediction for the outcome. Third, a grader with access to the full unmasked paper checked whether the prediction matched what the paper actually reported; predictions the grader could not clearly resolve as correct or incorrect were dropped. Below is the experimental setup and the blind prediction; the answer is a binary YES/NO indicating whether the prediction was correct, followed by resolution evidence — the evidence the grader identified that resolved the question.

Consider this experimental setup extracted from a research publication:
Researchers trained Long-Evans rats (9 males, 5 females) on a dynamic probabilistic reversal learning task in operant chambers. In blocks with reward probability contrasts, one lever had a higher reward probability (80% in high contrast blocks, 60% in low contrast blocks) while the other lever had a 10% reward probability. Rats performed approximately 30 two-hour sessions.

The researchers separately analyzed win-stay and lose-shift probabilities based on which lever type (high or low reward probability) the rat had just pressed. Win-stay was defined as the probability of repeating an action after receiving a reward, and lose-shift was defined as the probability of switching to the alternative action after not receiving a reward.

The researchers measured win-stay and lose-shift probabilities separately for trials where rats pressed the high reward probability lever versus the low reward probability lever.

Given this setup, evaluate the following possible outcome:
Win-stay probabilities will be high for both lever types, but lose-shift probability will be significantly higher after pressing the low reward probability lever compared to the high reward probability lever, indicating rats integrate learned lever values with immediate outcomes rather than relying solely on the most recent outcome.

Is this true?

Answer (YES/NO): NO